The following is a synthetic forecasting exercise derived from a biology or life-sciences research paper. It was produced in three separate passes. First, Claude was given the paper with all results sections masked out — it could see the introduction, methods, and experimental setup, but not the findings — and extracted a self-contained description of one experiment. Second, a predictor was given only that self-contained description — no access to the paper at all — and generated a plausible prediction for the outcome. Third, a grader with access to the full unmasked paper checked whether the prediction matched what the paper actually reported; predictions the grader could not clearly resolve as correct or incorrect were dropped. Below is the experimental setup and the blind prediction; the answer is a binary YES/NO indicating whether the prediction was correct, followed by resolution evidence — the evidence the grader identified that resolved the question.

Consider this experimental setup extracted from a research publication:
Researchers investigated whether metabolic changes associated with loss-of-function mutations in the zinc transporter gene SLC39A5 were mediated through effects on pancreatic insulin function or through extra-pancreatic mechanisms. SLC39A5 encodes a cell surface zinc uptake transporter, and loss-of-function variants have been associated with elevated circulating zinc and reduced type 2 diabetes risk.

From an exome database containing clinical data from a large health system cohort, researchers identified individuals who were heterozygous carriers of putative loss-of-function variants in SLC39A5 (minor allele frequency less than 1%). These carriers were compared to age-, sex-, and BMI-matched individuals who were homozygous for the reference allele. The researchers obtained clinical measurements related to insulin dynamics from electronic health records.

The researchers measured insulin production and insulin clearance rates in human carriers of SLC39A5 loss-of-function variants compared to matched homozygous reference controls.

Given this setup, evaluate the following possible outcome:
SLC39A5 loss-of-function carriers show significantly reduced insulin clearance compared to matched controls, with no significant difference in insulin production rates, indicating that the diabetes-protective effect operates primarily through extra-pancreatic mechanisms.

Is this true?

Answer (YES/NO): NO